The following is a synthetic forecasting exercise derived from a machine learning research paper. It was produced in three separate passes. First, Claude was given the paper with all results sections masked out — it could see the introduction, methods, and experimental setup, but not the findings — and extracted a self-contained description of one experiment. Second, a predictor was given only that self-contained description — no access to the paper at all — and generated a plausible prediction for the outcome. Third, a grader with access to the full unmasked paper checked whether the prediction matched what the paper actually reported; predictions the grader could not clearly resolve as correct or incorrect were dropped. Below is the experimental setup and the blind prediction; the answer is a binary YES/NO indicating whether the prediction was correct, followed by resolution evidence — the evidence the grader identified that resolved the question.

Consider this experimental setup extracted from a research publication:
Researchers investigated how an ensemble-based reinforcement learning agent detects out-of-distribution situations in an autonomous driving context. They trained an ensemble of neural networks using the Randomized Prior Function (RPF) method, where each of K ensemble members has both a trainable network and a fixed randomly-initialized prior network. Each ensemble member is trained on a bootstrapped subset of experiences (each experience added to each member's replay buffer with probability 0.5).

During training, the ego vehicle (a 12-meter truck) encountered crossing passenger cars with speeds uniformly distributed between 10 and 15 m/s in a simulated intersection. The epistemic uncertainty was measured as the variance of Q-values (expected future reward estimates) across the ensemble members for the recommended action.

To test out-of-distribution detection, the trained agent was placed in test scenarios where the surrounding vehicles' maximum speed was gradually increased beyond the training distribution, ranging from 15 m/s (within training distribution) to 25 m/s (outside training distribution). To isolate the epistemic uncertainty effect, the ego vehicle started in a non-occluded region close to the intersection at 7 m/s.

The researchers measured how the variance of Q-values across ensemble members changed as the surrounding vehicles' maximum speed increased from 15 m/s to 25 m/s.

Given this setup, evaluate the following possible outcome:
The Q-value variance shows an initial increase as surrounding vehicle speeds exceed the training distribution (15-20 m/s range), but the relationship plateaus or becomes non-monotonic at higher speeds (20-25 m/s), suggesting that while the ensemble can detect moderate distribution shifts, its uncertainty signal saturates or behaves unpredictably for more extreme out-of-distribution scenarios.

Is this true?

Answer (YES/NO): NO